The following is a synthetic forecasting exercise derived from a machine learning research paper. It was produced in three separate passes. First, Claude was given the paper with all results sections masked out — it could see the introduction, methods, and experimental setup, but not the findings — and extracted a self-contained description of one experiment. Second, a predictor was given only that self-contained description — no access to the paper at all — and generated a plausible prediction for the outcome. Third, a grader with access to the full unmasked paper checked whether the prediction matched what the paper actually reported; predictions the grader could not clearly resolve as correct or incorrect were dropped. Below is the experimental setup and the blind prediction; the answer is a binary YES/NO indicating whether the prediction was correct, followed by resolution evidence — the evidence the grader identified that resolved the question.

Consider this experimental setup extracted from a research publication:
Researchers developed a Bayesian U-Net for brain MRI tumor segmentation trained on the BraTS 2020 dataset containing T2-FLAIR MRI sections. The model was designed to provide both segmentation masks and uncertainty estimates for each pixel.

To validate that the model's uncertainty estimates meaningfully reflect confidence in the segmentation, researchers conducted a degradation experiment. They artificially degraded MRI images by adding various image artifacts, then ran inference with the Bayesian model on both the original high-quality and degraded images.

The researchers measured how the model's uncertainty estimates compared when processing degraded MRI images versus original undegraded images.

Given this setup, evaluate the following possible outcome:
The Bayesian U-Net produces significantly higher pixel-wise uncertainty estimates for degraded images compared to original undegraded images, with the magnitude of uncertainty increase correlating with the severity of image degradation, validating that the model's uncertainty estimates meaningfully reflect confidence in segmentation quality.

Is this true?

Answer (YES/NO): YES